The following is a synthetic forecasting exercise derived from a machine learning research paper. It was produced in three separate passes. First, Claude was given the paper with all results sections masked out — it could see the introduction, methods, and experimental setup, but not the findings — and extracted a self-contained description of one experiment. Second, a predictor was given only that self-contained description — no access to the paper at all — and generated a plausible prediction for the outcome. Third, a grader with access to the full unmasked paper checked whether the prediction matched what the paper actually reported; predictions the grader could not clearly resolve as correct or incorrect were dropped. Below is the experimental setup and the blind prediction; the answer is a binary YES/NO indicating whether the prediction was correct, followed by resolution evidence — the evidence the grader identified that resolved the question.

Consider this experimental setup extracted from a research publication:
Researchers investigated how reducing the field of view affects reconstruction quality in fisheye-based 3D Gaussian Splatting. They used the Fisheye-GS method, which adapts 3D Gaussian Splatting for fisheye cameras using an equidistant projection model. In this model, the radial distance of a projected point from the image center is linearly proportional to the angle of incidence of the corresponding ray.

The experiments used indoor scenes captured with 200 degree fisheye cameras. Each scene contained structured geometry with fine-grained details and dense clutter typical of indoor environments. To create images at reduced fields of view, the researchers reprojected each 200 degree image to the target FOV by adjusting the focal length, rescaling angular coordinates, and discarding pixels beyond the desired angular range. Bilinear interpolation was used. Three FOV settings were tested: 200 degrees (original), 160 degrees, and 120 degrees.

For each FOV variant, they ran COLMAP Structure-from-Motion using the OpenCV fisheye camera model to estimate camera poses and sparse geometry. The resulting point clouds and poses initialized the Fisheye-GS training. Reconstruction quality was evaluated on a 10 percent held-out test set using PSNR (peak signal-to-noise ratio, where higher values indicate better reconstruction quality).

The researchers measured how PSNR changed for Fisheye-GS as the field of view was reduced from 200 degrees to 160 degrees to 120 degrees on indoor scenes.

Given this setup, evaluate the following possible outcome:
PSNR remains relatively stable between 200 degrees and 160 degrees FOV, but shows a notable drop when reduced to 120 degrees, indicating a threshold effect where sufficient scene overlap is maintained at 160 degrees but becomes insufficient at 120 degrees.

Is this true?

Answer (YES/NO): NO